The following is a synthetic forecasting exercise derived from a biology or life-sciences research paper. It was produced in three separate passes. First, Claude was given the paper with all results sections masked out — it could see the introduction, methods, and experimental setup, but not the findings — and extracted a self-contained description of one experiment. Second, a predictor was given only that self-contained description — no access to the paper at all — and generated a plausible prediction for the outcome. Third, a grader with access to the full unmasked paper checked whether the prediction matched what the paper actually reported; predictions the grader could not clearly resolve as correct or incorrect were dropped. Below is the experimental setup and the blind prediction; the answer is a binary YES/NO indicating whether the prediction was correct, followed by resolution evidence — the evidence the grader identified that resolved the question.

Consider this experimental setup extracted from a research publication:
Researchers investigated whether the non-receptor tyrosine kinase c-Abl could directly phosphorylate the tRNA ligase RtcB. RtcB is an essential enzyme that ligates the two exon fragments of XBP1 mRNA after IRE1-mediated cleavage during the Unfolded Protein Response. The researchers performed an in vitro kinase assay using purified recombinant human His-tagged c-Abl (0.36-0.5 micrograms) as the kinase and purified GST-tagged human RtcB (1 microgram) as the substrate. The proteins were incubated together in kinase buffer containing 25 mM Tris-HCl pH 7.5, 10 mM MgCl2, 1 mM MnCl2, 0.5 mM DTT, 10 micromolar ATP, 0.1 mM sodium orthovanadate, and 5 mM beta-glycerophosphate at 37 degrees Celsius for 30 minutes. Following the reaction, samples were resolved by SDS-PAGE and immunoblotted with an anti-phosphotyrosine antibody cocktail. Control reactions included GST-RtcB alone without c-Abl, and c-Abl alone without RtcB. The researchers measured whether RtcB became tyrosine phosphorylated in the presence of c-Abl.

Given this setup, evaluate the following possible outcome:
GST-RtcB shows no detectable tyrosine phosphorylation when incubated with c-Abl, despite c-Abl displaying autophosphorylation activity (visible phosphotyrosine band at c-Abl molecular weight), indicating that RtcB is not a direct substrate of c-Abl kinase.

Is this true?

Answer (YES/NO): NO